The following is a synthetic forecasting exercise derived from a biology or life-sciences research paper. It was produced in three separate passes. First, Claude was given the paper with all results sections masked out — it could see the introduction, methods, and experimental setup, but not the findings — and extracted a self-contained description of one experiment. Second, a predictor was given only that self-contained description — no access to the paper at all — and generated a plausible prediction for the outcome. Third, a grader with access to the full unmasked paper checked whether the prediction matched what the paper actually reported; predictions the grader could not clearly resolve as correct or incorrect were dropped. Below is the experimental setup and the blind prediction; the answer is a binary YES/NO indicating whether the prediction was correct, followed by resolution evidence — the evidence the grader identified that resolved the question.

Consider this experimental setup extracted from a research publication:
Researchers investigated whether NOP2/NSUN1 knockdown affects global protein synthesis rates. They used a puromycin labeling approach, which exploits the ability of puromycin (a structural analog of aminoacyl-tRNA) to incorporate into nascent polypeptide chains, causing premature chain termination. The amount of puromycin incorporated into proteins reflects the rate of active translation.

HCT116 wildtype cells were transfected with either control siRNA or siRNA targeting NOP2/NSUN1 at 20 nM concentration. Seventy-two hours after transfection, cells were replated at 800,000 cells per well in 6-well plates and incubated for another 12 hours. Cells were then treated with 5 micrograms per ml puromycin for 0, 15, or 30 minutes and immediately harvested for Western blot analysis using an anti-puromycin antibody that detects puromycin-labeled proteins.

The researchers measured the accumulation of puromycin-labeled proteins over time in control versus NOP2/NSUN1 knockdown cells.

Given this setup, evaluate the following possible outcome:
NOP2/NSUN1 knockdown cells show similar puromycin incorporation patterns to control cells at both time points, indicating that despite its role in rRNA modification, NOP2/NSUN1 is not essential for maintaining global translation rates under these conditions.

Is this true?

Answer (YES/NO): NO